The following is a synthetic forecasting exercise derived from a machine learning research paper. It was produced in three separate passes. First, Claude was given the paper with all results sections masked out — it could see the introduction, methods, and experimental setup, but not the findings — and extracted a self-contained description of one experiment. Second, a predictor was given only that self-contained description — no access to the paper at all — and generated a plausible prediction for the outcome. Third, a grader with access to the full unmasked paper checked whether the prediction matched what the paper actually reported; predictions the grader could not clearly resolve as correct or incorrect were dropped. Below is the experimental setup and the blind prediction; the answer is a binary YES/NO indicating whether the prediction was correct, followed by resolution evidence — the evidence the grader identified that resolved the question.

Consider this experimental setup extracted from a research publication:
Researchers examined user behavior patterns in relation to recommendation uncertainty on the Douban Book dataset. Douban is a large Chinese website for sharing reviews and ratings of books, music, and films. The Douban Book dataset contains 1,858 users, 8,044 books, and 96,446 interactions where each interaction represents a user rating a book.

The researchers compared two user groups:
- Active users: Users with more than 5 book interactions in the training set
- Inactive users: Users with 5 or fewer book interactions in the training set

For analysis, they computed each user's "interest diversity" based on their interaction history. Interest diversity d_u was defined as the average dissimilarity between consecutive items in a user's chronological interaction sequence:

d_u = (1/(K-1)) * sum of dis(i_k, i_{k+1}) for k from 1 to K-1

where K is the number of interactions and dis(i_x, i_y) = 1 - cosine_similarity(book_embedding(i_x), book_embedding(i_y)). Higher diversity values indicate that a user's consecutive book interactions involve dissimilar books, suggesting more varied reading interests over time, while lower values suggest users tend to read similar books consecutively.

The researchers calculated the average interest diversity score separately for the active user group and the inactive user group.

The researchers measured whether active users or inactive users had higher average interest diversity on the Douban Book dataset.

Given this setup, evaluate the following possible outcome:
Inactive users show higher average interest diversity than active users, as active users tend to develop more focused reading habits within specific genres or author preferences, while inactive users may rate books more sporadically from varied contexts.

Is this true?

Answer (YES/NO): NO